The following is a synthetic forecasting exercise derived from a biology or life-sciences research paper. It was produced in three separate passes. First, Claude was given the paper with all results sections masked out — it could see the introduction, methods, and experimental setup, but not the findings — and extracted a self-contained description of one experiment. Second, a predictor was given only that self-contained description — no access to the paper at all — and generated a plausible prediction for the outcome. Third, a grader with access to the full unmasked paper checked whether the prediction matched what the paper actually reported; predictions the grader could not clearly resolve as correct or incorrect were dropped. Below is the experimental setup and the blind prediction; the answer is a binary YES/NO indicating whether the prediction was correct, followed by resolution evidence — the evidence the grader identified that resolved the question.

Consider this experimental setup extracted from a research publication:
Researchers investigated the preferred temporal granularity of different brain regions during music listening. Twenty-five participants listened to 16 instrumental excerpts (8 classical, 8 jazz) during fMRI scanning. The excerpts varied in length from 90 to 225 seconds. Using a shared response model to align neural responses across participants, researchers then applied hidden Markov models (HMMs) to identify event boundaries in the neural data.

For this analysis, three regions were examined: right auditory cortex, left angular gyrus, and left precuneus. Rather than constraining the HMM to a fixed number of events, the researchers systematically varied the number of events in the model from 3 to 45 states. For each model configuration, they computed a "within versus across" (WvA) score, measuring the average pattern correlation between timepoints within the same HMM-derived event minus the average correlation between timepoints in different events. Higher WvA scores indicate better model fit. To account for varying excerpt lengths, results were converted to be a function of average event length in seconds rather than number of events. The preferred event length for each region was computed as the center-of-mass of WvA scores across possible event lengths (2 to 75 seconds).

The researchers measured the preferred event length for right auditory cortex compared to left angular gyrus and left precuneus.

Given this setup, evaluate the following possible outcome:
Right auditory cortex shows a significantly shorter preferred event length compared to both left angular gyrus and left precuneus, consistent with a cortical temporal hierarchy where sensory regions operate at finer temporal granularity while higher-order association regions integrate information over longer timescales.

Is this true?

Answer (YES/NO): YES